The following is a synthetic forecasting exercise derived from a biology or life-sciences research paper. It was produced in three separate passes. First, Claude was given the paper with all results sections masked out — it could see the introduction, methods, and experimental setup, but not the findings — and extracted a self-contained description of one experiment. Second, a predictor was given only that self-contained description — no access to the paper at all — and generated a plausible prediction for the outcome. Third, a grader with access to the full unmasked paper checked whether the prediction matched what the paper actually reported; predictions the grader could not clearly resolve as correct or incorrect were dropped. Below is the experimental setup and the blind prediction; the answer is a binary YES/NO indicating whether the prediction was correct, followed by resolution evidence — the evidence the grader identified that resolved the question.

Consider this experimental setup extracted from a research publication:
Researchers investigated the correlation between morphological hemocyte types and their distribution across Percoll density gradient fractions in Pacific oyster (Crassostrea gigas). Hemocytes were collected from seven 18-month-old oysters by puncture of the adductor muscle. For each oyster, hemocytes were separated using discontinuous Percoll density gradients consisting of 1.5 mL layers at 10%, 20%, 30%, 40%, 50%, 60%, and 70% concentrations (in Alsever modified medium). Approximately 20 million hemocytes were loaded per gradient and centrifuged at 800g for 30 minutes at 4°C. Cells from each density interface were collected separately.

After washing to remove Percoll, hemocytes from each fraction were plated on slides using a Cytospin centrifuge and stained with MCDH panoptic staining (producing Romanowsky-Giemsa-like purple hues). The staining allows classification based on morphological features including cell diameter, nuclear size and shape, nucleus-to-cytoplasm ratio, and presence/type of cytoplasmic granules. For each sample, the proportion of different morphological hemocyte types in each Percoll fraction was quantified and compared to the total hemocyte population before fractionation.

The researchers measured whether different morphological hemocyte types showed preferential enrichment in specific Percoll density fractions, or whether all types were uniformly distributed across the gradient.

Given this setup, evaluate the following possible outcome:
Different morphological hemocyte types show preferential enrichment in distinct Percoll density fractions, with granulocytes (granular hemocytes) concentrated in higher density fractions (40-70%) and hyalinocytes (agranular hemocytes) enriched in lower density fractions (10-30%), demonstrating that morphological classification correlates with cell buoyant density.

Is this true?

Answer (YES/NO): NO